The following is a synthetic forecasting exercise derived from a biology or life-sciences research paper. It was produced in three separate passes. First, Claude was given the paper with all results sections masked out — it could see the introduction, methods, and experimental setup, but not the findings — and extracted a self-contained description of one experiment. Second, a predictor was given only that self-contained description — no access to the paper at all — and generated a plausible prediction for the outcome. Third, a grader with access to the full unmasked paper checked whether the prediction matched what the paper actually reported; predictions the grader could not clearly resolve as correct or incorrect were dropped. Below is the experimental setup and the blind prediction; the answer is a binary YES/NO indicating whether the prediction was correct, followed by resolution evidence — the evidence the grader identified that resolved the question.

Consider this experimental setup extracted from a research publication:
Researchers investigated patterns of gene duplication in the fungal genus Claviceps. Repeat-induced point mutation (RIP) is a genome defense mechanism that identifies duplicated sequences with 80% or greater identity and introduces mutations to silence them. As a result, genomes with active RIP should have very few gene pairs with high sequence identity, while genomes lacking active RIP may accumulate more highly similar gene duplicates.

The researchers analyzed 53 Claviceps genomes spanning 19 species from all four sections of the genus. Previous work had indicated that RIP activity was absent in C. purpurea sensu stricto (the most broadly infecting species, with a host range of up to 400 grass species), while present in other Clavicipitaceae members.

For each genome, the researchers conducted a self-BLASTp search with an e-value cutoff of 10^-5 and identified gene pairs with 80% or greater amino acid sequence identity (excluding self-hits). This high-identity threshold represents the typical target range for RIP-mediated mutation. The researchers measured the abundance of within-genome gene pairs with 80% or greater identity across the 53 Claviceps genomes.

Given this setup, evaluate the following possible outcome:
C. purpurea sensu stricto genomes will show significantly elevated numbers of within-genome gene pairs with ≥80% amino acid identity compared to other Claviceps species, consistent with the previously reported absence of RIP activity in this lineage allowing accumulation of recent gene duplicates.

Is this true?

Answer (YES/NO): NO